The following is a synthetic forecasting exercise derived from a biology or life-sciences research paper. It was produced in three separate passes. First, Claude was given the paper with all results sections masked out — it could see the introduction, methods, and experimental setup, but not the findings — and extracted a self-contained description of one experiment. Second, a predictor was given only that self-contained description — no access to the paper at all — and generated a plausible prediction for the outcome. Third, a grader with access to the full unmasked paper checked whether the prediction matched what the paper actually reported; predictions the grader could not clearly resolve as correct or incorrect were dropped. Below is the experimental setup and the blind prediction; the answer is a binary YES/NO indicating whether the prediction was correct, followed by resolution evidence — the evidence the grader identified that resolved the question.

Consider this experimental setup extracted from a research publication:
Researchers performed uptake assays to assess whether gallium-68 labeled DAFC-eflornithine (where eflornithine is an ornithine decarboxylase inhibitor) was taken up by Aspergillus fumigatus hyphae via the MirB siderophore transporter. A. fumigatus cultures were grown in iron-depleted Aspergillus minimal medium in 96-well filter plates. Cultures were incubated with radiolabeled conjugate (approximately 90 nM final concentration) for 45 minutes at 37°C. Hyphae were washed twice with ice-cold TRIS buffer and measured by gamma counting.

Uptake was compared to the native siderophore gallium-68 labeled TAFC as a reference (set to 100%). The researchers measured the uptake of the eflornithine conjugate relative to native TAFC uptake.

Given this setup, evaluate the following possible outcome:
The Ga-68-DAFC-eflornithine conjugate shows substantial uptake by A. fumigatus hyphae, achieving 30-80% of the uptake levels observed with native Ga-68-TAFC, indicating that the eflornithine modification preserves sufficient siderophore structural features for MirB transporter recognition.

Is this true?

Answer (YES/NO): NO